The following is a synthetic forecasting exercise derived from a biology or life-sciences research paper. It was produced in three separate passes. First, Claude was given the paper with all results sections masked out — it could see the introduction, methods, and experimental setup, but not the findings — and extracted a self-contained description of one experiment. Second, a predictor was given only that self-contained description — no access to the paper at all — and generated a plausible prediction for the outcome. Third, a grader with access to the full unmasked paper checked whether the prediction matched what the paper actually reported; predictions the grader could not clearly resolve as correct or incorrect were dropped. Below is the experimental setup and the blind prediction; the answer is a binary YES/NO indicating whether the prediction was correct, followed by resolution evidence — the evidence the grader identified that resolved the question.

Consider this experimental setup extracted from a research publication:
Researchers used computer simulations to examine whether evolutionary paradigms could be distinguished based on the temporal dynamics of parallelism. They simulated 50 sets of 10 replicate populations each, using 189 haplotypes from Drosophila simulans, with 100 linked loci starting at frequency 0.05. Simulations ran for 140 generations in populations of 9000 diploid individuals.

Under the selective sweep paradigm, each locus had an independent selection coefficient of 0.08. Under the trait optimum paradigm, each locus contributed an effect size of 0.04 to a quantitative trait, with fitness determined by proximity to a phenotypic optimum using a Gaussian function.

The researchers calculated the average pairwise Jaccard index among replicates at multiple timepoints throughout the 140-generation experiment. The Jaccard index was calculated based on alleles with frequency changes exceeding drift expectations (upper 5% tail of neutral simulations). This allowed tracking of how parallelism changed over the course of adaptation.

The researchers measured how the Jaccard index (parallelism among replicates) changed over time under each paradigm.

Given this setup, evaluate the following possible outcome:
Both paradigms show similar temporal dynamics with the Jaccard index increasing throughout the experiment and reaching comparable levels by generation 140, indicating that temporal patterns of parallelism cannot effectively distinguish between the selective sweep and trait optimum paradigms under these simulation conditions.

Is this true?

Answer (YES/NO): NO